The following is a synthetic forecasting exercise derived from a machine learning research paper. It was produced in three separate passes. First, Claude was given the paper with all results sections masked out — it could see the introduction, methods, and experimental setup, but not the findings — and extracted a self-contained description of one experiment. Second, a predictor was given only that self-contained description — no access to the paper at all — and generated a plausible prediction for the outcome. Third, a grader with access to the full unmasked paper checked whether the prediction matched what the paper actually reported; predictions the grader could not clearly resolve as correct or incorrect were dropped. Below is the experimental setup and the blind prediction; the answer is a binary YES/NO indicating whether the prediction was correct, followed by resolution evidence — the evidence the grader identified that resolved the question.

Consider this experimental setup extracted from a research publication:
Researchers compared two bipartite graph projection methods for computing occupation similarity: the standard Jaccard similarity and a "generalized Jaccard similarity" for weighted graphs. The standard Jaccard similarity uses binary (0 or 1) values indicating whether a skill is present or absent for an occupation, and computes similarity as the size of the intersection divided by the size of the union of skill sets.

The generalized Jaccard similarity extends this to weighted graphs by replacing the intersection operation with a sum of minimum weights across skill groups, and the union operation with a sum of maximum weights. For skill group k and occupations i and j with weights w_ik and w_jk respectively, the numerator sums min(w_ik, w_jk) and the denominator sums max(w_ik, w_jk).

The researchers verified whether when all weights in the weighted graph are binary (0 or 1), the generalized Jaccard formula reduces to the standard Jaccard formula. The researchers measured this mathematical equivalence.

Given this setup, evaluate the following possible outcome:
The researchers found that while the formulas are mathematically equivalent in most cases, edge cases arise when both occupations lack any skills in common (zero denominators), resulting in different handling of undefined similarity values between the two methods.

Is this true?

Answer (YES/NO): NO